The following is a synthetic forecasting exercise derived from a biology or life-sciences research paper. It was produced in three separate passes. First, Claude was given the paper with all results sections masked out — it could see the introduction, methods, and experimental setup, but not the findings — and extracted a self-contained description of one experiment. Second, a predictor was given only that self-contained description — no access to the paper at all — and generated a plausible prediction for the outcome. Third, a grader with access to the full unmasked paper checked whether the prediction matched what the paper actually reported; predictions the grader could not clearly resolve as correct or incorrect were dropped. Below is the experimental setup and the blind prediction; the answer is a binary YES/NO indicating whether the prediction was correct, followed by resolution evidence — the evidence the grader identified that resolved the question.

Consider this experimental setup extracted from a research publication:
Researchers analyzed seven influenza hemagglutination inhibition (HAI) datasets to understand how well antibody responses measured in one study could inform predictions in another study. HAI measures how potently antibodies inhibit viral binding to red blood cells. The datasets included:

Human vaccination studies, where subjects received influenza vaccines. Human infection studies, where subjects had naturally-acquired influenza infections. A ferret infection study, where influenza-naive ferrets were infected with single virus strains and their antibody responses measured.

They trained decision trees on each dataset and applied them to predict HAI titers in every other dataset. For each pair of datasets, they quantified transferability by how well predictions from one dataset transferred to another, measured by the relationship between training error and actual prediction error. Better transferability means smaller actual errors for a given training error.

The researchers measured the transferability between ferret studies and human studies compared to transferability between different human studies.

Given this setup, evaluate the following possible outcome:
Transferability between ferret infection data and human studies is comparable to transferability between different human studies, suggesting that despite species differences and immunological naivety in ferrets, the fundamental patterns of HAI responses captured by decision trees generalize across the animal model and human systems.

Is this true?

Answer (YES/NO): NO